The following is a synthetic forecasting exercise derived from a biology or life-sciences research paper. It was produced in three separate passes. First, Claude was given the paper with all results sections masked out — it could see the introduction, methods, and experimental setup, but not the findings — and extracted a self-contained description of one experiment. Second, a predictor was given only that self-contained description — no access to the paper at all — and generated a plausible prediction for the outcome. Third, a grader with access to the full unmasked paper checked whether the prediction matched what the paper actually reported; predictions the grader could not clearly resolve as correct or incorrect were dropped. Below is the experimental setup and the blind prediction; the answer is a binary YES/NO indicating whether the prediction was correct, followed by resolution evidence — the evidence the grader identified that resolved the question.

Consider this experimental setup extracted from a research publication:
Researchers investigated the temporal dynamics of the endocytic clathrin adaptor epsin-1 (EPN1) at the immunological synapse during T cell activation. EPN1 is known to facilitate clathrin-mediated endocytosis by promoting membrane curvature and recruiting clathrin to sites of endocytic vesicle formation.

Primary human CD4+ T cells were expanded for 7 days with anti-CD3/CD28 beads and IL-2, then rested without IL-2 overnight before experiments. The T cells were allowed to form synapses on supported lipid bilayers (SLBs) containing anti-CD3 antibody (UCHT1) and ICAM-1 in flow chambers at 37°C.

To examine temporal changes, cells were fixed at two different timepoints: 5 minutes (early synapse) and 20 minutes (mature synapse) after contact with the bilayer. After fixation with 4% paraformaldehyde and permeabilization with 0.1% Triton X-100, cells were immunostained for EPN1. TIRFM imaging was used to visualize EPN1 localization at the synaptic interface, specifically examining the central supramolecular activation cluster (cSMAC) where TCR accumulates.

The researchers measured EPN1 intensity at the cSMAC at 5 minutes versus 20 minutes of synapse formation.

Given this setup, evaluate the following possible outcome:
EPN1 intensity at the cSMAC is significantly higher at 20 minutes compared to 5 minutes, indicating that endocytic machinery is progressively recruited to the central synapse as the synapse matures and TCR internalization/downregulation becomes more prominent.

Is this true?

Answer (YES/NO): YES